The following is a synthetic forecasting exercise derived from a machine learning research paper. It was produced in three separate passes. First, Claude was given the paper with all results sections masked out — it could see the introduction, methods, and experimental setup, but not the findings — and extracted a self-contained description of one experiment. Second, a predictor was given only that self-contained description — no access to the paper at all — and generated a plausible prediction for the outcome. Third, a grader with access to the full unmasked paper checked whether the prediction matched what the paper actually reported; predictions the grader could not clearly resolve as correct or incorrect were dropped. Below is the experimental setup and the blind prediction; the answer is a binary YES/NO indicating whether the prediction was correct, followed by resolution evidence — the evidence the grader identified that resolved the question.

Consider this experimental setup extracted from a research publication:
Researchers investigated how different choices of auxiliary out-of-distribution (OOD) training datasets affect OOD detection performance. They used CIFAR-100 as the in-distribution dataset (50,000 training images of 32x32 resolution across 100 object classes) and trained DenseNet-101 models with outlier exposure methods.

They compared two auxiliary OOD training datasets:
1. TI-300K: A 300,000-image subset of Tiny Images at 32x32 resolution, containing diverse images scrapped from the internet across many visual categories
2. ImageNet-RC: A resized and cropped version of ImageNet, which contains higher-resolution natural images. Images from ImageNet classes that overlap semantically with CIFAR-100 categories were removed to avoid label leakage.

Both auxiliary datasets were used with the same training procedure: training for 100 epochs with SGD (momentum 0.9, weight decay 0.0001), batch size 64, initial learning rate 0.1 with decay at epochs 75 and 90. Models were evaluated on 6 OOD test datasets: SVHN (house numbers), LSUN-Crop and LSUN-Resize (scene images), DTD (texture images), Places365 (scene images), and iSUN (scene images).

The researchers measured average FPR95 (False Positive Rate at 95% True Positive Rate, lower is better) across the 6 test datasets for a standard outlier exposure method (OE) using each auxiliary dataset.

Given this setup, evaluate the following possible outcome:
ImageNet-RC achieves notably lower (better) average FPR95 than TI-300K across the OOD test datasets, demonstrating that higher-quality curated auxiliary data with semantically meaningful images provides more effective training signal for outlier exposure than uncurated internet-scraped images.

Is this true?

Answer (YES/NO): YES